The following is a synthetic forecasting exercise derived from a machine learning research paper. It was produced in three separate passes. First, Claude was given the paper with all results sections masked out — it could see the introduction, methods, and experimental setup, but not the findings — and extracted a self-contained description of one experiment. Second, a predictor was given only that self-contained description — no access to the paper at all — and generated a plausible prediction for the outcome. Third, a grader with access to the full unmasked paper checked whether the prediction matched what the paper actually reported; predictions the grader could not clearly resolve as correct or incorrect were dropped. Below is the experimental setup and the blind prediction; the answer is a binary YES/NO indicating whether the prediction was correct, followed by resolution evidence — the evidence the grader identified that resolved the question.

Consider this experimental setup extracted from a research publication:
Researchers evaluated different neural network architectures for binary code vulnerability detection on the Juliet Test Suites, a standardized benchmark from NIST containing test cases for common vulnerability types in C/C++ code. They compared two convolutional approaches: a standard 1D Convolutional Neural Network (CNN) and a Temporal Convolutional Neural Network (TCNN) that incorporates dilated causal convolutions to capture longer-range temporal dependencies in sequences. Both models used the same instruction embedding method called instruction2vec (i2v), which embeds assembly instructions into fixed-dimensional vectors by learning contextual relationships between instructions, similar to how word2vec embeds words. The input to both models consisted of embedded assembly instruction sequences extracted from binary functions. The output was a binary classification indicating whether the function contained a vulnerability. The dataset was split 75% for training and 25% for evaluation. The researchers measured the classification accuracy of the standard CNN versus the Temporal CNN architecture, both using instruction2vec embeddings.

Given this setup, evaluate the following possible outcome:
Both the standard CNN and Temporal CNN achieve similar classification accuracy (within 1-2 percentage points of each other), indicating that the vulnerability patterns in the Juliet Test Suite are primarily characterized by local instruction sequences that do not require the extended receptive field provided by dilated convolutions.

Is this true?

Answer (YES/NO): NO